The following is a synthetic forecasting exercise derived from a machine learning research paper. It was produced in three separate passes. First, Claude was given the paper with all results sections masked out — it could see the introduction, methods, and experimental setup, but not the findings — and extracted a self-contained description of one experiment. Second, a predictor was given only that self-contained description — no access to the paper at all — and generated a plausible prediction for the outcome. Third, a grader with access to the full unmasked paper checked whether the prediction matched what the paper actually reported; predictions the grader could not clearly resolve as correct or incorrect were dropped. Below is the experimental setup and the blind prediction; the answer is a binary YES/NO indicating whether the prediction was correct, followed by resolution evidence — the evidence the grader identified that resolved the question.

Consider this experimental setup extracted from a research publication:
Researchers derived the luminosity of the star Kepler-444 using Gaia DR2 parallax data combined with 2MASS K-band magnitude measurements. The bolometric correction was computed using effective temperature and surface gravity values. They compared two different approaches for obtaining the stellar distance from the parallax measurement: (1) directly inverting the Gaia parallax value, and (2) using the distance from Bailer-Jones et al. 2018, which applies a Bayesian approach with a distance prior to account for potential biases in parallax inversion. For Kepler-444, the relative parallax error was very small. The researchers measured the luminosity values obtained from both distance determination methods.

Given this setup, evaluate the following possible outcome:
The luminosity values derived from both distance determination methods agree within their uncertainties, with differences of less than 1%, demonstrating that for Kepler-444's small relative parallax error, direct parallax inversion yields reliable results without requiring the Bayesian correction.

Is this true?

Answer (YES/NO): YES